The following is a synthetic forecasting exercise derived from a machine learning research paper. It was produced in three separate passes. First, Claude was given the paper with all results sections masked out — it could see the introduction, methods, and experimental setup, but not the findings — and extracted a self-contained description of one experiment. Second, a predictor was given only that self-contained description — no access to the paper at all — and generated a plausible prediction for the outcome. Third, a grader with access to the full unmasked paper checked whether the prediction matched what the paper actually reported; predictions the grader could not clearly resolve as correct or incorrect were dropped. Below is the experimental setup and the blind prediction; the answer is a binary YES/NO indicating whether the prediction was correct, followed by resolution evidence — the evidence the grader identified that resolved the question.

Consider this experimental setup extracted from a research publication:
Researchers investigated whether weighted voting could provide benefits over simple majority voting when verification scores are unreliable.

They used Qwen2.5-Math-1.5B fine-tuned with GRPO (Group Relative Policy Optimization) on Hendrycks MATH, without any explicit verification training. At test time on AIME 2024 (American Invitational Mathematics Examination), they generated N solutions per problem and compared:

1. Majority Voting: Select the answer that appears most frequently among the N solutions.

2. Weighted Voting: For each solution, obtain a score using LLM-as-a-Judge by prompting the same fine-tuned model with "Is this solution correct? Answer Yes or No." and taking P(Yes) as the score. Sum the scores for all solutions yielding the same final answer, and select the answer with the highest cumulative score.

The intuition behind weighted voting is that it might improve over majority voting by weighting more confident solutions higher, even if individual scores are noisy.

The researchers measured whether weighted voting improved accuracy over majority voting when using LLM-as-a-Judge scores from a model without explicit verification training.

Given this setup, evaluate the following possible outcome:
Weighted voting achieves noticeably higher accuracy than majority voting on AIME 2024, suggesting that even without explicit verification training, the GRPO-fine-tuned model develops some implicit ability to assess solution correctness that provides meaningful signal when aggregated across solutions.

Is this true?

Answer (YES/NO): NO